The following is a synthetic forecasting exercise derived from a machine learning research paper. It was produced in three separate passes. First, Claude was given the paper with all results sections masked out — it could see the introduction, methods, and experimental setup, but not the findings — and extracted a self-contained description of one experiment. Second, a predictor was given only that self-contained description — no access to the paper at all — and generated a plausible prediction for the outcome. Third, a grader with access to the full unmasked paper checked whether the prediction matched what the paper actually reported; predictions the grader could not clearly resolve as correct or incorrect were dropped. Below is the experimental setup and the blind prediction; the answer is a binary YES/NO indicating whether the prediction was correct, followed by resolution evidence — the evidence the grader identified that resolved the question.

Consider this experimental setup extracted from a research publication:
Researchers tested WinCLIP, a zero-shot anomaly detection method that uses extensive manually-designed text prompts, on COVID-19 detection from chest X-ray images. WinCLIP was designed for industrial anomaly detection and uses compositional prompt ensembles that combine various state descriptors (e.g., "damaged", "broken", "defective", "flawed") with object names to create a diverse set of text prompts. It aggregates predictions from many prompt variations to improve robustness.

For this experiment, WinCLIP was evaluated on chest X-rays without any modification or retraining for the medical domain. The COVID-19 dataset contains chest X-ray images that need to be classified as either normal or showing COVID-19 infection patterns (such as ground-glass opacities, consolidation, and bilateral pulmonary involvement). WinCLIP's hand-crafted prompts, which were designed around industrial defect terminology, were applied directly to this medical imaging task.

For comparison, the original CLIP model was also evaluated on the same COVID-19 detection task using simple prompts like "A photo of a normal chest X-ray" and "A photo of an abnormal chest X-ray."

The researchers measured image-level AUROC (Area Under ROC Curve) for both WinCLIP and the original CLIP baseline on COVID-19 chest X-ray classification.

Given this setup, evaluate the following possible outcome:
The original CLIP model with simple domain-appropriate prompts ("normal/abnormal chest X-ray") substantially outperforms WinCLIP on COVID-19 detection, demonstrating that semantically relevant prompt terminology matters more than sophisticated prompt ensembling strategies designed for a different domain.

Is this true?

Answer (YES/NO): YES